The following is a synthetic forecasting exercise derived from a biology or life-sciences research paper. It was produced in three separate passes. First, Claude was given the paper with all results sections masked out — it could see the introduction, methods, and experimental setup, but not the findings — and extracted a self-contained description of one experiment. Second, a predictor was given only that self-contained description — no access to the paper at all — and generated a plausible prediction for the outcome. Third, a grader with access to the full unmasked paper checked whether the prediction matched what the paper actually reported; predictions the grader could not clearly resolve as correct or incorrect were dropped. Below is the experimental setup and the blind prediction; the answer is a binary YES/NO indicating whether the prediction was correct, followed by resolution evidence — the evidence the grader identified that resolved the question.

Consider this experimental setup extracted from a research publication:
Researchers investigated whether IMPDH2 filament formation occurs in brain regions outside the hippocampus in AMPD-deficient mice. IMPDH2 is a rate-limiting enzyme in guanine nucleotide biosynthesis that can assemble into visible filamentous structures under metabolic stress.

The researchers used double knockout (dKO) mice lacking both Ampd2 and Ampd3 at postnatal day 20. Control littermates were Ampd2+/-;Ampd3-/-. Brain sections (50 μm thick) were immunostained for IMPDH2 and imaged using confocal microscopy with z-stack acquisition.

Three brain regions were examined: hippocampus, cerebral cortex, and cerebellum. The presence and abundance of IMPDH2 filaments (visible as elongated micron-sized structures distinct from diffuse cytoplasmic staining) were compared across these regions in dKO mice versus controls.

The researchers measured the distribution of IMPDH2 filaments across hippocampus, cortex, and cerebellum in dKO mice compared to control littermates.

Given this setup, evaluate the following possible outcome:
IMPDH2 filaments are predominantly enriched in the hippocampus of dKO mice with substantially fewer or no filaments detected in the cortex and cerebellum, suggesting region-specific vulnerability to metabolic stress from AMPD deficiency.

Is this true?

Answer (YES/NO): YES